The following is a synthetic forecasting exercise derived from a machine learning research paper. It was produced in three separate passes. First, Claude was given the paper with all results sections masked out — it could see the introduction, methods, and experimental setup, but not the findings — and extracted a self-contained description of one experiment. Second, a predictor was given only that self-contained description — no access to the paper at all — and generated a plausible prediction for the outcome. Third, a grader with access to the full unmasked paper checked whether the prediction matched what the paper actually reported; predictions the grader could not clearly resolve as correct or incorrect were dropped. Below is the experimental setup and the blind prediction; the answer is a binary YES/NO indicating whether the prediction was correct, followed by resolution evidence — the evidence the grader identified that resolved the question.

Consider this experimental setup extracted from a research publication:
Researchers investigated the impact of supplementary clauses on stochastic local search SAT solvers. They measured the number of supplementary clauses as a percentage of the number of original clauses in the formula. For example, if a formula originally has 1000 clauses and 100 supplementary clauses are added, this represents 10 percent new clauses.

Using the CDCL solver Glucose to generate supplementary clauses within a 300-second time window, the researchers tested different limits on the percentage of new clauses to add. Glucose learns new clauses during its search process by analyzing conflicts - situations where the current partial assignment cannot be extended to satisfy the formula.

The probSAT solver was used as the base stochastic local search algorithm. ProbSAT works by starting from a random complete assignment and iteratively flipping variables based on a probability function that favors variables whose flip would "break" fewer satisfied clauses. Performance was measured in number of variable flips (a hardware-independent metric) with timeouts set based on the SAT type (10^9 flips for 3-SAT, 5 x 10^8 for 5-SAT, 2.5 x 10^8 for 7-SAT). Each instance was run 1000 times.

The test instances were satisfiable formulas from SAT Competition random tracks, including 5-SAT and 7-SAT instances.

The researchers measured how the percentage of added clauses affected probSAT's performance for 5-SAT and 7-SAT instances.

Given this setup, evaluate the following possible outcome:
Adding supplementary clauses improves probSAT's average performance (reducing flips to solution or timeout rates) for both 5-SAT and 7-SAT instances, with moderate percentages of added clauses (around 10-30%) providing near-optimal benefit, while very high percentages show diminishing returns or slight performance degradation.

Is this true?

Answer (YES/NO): NO